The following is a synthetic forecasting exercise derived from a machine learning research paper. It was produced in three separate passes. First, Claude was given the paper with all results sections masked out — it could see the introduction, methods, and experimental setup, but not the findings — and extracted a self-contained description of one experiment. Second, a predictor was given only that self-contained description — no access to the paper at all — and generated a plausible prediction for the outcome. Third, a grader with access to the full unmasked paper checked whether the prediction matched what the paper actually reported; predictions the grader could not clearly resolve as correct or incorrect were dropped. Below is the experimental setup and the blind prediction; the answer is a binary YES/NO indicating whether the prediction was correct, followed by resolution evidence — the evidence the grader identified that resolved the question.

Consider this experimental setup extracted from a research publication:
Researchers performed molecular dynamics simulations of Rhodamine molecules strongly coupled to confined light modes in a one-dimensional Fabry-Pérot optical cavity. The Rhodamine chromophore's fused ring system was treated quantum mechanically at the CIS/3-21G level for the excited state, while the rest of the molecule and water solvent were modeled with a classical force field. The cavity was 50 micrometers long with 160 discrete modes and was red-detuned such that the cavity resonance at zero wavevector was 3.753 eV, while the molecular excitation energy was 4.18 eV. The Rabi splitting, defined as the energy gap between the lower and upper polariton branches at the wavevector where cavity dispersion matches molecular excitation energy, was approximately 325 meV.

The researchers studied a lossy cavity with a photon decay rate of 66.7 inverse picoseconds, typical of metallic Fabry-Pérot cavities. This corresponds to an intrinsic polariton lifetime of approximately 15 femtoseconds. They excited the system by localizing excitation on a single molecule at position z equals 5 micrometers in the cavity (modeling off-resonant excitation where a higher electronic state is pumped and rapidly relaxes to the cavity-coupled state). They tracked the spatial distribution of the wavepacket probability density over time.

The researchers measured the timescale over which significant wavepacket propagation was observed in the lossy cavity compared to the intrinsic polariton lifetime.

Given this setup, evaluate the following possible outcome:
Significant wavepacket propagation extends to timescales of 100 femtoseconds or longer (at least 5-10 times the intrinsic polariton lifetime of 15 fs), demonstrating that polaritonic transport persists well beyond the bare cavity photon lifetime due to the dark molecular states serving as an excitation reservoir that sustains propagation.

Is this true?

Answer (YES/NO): YES